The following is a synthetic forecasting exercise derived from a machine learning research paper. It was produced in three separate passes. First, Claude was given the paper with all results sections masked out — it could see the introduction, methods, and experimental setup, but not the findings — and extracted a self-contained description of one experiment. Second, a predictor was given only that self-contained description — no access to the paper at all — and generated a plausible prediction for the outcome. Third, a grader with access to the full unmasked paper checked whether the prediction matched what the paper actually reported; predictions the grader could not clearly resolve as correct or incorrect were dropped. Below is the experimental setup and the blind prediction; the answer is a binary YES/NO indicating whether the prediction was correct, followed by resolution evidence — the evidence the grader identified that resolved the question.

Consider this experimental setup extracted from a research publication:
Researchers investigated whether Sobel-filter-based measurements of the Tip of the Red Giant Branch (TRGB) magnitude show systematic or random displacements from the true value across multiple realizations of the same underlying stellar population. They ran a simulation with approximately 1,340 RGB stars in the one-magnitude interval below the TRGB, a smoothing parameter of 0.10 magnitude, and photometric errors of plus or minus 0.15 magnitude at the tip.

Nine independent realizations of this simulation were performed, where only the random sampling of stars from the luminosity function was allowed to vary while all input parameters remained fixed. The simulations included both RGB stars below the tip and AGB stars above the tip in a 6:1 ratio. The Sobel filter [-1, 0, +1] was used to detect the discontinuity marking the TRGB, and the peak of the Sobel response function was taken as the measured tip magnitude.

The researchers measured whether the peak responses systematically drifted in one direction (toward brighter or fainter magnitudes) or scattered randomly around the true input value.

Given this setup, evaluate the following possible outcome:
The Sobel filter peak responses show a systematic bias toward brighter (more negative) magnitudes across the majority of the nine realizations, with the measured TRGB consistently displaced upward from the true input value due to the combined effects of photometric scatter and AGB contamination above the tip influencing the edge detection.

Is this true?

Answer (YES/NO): NO